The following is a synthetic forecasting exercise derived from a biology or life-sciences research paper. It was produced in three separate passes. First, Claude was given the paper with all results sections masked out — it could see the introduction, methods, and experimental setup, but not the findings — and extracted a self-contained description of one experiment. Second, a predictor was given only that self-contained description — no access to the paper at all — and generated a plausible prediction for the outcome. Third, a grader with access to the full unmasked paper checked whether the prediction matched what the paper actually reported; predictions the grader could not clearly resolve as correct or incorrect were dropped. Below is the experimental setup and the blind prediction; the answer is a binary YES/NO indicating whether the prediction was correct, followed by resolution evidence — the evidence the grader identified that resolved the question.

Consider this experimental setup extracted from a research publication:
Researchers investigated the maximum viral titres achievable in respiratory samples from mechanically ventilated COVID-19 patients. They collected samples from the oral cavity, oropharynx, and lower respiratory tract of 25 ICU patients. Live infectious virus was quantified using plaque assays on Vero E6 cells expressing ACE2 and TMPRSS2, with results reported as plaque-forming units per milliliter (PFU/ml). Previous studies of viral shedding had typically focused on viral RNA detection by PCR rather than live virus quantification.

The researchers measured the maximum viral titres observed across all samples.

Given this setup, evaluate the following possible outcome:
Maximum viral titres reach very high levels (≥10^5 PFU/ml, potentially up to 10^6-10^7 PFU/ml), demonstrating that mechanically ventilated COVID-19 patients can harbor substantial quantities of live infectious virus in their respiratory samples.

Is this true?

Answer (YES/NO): NO